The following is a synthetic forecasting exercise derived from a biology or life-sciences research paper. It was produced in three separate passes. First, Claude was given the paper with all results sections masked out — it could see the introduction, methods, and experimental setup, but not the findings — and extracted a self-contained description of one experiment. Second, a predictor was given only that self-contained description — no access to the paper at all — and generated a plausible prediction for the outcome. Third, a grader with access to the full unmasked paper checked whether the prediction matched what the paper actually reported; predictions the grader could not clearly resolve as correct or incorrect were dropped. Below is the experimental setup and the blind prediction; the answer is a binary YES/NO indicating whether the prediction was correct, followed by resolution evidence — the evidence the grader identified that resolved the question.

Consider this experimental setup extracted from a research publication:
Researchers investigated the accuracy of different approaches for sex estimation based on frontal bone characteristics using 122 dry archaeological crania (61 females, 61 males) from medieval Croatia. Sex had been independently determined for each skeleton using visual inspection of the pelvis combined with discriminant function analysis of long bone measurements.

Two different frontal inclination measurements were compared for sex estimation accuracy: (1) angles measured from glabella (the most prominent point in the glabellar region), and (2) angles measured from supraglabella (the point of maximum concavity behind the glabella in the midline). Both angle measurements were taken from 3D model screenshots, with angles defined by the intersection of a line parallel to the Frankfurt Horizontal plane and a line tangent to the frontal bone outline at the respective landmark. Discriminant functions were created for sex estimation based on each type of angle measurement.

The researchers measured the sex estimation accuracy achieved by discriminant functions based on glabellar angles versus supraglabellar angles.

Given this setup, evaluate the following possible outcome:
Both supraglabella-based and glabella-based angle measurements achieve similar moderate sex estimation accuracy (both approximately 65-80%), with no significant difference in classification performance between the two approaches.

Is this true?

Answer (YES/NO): NO